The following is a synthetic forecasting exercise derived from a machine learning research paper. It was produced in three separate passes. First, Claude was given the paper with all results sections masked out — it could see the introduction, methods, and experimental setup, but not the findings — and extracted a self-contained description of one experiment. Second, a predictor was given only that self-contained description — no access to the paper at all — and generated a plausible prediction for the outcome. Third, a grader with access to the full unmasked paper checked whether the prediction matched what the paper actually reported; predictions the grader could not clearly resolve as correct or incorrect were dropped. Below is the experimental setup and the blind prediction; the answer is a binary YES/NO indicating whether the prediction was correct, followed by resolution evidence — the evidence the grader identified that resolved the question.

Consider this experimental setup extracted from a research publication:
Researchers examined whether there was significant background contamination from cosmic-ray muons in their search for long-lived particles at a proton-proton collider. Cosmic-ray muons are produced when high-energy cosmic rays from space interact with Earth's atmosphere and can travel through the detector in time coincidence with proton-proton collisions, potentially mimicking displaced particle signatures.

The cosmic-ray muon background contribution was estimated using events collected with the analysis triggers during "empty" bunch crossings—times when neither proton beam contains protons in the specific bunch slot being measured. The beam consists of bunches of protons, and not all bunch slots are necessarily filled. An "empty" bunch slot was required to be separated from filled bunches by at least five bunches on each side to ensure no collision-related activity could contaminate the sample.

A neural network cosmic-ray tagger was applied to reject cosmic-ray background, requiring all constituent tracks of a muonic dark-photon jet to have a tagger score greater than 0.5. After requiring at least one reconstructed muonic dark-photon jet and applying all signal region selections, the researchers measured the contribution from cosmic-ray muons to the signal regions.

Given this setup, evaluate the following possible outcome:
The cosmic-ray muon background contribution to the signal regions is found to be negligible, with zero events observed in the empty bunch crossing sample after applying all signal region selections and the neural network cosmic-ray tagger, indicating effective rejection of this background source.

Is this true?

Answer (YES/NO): YES